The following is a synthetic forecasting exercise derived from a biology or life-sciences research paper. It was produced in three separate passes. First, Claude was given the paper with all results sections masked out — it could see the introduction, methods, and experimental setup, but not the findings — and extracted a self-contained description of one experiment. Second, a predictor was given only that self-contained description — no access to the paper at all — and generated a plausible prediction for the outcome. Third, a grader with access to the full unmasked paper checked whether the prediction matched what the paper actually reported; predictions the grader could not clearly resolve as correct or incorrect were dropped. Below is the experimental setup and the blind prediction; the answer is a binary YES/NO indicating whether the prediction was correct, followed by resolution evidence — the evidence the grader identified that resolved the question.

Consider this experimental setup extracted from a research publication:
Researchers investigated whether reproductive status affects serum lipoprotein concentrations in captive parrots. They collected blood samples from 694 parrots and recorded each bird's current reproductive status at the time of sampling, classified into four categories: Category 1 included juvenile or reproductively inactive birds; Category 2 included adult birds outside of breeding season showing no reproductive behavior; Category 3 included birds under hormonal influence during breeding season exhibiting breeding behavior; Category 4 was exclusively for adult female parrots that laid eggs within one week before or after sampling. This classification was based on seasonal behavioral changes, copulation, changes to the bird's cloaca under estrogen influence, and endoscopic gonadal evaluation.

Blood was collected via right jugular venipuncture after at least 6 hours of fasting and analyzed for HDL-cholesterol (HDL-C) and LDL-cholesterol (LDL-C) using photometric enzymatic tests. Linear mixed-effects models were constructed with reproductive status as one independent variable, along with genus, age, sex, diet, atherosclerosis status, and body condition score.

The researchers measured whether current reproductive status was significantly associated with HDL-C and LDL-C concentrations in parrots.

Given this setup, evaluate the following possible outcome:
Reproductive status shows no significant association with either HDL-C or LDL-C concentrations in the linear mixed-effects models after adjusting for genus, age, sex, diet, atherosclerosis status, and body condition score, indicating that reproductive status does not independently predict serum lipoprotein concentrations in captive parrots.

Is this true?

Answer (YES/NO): NO